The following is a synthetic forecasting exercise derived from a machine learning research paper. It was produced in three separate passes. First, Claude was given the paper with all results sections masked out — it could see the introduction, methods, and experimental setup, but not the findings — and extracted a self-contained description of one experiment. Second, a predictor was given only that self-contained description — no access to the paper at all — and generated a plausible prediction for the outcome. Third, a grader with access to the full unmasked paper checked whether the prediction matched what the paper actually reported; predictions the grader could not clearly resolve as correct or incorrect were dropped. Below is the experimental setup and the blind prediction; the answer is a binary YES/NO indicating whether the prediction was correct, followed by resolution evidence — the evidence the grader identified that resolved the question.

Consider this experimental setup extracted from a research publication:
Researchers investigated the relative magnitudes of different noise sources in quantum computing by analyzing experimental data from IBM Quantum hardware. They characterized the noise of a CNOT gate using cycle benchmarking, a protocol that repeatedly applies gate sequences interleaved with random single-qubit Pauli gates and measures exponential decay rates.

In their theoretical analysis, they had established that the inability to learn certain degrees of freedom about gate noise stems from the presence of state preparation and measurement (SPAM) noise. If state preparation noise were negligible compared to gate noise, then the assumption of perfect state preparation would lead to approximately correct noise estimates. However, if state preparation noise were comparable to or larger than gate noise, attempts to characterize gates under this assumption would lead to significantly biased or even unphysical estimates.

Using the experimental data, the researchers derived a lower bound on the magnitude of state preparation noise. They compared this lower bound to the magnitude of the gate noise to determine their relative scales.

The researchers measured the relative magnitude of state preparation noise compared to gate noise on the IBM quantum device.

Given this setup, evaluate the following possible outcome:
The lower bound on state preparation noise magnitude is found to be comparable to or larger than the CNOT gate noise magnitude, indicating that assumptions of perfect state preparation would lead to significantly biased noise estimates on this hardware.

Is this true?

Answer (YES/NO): YES